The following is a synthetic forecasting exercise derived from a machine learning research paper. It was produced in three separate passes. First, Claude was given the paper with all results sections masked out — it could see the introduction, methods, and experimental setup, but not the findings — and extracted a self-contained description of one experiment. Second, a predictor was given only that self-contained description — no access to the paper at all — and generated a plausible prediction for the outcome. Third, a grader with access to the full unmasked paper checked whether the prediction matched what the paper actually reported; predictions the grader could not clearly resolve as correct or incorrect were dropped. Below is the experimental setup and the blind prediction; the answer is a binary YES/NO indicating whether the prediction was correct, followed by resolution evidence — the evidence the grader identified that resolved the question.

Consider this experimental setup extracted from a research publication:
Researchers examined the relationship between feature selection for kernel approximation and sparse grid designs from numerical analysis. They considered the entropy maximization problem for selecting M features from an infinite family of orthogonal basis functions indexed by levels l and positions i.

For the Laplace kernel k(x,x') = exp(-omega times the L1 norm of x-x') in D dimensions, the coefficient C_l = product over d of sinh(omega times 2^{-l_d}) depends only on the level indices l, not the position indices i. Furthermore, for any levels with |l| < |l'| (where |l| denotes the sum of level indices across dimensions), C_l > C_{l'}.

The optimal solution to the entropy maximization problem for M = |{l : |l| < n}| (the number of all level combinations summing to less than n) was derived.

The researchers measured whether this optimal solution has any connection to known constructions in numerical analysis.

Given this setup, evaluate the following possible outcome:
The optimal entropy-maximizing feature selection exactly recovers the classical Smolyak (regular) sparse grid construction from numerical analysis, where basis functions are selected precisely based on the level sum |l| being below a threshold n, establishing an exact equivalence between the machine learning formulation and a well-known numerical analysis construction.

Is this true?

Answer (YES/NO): YES